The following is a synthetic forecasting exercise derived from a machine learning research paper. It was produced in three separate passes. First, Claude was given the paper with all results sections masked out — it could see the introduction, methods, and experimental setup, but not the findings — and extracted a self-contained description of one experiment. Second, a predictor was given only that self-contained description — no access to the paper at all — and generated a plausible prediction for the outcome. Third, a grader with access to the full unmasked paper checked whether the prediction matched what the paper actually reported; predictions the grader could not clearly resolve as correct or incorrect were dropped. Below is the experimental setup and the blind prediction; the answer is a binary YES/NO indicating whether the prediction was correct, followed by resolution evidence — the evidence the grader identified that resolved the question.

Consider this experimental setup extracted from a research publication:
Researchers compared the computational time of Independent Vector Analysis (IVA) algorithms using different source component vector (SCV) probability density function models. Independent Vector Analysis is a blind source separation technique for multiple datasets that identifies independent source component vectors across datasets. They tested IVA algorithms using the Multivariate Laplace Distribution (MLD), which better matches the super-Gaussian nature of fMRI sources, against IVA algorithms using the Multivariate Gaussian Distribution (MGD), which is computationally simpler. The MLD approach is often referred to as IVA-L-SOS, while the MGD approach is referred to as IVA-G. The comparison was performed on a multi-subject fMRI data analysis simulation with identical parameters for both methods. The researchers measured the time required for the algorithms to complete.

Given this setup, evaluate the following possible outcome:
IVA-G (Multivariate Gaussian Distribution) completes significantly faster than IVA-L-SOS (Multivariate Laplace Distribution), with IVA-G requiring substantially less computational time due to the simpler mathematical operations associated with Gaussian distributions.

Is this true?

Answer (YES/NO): YES